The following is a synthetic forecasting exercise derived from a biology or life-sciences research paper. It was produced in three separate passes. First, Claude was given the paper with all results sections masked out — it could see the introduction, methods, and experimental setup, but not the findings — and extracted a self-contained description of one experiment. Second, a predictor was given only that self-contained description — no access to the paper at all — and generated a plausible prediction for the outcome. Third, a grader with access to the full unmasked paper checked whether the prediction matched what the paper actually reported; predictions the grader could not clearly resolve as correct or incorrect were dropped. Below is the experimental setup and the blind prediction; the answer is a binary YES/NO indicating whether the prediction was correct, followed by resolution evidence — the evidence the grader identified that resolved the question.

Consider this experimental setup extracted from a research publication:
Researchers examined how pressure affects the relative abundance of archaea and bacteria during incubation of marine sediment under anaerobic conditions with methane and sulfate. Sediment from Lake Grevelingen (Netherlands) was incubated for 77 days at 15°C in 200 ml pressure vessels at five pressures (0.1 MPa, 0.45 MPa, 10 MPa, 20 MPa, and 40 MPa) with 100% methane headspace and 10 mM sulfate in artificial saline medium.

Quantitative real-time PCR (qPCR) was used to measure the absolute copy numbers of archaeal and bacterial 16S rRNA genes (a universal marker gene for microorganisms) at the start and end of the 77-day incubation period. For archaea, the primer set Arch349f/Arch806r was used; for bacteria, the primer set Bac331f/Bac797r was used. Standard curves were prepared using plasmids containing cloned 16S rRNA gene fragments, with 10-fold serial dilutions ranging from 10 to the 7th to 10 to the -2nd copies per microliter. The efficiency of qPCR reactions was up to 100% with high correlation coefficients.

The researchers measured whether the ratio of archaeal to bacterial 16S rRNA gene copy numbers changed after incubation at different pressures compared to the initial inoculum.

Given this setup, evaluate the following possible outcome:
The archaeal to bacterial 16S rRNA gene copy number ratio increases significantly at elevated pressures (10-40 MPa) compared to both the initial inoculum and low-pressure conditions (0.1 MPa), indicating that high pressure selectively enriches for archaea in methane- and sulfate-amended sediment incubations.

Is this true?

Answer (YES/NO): NO